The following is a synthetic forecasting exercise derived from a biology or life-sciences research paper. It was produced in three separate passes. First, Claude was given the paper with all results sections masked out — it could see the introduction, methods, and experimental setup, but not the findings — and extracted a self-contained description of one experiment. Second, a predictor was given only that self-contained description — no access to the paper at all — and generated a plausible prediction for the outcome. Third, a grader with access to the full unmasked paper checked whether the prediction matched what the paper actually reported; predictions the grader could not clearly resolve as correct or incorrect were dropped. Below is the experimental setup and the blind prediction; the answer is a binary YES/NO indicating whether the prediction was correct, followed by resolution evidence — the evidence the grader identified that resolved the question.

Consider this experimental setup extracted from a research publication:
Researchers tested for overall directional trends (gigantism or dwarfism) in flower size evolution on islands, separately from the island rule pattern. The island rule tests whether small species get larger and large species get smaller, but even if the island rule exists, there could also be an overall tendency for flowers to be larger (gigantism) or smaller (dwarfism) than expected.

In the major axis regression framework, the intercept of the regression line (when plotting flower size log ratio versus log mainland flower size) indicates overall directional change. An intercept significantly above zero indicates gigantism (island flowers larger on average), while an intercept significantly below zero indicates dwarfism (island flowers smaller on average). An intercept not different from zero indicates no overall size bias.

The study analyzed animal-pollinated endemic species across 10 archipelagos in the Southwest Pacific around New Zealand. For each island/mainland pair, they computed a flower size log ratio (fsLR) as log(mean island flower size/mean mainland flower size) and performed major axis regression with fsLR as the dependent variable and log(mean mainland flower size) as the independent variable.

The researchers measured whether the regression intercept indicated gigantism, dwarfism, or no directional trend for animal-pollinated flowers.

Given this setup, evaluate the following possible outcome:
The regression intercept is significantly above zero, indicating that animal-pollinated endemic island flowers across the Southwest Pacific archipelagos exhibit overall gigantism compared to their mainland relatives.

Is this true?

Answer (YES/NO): NO